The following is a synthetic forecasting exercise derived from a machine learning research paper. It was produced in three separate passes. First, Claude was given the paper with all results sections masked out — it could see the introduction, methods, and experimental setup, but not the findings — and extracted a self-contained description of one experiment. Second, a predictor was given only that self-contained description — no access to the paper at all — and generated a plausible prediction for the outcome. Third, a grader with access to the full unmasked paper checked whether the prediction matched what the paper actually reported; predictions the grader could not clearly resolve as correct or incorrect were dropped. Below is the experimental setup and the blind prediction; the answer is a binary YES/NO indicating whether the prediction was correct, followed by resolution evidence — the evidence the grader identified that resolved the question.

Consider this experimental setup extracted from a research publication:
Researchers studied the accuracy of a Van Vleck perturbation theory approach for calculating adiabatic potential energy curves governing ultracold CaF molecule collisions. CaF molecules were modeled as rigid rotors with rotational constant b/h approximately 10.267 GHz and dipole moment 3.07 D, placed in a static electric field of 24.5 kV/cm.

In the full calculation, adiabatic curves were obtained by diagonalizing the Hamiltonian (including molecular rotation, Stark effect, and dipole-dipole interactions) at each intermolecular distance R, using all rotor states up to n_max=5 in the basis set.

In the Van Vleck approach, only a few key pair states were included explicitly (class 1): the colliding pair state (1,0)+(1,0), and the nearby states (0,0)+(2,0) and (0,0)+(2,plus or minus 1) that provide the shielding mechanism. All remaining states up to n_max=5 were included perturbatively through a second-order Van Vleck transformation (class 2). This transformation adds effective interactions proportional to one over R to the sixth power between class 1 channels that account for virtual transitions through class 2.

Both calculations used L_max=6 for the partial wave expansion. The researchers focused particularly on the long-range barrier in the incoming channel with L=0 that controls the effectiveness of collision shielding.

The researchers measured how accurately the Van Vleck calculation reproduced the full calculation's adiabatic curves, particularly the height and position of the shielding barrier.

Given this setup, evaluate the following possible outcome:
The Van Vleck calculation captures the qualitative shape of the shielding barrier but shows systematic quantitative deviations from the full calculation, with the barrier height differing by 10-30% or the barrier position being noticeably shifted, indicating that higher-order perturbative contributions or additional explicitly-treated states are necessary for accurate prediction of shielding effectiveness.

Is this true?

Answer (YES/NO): NO